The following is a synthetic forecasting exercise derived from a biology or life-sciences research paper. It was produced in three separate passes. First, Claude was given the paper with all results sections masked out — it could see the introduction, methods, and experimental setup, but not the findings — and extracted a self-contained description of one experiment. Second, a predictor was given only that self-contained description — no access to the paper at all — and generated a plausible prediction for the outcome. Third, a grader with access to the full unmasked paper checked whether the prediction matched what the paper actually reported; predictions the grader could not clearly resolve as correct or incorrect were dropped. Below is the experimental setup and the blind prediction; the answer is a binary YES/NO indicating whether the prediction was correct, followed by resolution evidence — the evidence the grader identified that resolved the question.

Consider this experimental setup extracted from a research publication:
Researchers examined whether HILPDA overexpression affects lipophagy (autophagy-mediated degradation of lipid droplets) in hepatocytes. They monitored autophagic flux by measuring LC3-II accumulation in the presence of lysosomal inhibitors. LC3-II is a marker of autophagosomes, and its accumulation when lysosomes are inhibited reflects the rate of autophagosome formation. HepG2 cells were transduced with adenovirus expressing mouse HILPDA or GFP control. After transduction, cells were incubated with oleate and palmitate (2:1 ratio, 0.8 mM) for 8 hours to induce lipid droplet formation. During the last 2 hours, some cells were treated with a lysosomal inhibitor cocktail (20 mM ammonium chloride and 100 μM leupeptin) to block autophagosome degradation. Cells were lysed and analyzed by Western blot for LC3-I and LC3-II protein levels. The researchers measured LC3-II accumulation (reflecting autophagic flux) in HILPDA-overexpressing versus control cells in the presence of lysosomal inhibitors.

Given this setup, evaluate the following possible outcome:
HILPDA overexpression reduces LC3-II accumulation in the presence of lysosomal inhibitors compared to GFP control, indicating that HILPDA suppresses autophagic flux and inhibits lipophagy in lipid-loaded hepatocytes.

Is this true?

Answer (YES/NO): NO